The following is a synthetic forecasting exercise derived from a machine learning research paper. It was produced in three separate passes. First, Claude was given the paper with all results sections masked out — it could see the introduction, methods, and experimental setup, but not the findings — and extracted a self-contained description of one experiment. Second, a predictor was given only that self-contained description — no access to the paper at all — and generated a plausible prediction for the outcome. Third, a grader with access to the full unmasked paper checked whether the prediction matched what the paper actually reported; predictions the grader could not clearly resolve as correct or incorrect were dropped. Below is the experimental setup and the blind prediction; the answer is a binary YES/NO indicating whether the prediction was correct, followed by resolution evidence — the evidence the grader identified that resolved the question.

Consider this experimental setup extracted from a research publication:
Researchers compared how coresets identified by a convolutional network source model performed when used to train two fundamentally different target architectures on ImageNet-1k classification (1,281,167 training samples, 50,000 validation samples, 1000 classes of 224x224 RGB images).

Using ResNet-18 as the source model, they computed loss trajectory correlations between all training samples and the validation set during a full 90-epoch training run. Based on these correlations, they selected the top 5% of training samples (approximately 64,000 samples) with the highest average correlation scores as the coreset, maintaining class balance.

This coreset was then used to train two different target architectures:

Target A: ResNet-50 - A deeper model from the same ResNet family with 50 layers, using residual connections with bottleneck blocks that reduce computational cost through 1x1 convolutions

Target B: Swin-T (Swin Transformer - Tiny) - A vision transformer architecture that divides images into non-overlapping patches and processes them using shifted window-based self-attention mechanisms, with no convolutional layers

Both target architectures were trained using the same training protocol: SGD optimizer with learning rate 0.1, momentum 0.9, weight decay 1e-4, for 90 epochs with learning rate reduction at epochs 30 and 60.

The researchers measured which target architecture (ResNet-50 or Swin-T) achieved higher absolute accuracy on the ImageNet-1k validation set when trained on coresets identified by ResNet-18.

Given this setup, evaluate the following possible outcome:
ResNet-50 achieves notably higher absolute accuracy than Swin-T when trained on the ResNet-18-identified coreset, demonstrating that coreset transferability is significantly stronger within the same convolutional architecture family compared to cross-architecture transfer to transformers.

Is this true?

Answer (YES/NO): NO